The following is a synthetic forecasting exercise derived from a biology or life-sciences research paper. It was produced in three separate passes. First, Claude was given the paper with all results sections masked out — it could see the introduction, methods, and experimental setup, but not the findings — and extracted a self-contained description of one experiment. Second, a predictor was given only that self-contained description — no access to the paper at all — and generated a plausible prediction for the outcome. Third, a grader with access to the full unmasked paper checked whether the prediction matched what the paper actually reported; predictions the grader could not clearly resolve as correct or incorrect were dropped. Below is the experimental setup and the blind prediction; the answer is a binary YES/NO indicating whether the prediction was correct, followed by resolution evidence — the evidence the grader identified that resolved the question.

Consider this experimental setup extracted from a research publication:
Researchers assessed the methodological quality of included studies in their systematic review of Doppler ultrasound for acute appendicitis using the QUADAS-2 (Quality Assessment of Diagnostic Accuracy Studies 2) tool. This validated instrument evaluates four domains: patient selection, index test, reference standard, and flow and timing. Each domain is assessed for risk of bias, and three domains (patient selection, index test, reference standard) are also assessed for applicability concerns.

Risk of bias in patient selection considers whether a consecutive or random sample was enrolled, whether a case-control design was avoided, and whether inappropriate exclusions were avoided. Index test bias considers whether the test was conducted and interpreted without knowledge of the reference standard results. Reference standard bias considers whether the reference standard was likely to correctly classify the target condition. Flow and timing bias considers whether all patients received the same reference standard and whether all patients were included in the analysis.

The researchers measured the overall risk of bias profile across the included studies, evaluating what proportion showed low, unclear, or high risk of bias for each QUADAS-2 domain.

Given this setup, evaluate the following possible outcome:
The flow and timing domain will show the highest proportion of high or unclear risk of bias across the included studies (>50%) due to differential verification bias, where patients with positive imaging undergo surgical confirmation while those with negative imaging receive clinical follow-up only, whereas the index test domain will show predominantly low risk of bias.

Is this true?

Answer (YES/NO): NO